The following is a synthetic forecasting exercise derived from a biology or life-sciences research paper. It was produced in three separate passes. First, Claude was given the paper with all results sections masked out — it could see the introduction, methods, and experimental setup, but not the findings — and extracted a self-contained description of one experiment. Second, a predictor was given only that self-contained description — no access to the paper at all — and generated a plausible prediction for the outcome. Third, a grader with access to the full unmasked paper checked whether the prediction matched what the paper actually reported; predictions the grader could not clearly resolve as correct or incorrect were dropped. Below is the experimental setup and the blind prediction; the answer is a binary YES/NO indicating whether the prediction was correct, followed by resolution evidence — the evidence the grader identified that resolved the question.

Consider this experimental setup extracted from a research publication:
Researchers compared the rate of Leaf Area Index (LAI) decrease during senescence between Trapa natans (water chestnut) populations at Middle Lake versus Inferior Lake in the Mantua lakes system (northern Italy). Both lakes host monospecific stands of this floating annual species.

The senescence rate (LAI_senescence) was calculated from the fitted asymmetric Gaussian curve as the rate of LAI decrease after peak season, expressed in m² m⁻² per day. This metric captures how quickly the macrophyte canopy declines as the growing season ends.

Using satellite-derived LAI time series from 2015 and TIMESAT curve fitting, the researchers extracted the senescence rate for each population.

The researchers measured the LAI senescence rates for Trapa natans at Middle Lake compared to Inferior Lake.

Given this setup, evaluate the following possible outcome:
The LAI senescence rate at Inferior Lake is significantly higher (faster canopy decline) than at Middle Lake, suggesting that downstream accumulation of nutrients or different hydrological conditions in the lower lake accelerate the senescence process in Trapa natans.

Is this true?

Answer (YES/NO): YES